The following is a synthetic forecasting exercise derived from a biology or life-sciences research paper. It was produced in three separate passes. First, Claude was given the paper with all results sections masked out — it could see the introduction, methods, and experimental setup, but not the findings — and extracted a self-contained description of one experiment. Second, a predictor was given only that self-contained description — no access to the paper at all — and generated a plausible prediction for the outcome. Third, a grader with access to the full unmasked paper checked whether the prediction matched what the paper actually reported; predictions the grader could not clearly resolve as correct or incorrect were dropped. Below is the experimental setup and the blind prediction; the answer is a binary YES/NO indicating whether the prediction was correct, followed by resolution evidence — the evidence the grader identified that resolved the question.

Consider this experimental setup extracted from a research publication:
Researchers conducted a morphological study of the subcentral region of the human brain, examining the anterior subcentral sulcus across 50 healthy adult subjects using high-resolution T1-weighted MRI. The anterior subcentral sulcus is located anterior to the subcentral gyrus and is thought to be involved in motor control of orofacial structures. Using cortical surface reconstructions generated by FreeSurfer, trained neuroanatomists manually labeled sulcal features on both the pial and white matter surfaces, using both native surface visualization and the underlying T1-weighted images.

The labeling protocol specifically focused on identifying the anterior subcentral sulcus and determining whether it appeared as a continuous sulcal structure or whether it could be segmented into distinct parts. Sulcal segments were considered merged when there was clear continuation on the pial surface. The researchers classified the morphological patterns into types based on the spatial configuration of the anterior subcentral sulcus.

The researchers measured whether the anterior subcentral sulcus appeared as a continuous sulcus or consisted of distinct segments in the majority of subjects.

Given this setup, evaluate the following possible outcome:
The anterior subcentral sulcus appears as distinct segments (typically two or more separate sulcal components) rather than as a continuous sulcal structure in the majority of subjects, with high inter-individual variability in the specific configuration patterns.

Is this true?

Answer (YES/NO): YES